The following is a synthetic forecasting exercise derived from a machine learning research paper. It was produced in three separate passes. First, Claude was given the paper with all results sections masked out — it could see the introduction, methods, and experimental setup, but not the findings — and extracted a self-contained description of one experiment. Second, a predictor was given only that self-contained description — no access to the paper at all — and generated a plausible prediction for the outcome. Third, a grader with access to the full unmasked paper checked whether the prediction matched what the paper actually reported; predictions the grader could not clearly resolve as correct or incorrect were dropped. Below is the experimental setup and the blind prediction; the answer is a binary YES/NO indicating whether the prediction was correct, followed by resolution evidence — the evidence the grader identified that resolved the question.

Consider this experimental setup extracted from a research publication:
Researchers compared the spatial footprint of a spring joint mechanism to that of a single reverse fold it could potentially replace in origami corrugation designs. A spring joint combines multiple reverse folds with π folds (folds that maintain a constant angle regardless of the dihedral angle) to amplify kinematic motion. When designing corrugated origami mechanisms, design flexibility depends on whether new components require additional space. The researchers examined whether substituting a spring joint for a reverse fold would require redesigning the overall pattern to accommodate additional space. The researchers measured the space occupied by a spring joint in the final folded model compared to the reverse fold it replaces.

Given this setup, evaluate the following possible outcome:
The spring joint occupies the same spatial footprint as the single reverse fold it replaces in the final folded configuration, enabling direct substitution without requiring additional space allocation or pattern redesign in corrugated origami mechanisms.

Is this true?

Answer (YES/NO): YES